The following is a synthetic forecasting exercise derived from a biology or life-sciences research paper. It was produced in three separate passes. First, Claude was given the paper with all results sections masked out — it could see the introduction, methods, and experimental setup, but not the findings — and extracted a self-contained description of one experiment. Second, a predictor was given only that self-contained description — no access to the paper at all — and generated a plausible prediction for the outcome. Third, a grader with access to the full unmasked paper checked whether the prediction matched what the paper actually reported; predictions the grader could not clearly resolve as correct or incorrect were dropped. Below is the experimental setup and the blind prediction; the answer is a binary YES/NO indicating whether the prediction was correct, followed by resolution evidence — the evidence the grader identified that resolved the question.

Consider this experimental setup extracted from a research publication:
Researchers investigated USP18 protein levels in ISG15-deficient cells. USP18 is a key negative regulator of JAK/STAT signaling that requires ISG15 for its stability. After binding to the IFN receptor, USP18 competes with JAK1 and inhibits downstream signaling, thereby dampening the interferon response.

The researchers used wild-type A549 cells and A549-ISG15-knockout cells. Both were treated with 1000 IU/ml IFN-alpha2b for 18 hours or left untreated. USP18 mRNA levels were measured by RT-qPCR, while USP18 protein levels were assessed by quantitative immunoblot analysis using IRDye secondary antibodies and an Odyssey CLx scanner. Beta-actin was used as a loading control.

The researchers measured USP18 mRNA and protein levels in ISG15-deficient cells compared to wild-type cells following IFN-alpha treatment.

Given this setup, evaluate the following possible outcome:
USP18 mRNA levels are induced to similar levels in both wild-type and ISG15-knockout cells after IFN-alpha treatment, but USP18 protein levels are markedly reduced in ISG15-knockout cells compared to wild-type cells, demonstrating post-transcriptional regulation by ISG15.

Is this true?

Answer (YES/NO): NO